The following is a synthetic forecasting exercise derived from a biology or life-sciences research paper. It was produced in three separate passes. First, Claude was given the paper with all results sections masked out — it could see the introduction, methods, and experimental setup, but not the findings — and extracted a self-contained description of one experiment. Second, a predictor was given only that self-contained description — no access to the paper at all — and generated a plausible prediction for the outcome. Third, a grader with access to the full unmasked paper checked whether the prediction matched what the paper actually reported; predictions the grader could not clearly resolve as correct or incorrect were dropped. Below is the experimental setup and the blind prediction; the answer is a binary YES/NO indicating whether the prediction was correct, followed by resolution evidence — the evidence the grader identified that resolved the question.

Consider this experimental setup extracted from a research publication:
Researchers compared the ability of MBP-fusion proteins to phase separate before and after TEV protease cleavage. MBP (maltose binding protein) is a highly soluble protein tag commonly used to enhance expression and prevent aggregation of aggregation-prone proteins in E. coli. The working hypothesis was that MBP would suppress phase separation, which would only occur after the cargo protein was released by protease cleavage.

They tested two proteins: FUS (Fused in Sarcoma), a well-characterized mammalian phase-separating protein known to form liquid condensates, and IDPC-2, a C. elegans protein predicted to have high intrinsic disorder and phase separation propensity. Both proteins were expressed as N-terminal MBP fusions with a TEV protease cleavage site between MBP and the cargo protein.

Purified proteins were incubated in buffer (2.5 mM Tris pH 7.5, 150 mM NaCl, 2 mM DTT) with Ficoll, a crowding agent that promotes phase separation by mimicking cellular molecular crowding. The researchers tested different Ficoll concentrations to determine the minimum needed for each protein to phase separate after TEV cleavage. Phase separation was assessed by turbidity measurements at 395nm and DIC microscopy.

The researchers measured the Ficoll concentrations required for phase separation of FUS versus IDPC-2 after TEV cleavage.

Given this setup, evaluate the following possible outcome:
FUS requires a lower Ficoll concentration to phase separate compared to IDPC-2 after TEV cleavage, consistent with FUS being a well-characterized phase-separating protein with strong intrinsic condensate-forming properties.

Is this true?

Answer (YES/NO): YES